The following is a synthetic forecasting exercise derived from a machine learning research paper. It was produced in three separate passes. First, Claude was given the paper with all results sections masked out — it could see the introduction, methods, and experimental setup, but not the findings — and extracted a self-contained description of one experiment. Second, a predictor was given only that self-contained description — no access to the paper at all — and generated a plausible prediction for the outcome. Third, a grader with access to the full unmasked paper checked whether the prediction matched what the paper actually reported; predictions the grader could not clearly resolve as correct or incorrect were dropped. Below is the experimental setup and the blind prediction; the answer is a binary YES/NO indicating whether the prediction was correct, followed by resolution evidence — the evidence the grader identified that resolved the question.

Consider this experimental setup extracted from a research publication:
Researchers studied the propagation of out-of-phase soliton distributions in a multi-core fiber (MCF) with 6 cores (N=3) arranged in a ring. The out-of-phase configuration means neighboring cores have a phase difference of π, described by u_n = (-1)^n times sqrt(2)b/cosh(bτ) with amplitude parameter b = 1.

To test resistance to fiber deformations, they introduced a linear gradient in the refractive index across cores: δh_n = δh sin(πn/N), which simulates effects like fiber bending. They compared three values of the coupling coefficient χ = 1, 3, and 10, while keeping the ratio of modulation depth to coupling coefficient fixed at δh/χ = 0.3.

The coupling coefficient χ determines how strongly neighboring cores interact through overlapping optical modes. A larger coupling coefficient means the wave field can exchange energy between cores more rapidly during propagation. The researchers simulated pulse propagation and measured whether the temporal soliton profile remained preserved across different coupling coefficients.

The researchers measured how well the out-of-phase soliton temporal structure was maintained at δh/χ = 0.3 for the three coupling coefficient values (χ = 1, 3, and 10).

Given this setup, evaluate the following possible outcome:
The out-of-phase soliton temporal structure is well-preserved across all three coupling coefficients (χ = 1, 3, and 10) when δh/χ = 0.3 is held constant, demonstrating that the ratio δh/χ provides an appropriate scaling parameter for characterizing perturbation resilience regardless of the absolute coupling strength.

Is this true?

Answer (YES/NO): NO